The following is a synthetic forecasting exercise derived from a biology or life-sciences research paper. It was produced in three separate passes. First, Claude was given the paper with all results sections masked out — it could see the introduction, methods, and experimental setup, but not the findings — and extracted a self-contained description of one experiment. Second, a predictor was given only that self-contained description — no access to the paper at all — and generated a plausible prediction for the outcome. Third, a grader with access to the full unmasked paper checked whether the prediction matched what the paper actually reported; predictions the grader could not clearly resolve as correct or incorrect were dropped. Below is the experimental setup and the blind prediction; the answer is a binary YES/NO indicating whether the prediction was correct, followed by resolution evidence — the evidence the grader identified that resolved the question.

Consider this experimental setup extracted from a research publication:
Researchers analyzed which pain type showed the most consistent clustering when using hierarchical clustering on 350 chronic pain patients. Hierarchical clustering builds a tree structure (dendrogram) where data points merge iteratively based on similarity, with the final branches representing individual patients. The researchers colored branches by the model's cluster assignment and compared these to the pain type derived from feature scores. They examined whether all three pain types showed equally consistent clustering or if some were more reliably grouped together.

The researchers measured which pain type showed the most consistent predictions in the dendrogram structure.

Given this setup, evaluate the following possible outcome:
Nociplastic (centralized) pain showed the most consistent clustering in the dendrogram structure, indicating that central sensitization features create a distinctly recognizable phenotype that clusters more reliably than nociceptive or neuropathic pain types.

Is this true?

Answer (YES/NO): YES